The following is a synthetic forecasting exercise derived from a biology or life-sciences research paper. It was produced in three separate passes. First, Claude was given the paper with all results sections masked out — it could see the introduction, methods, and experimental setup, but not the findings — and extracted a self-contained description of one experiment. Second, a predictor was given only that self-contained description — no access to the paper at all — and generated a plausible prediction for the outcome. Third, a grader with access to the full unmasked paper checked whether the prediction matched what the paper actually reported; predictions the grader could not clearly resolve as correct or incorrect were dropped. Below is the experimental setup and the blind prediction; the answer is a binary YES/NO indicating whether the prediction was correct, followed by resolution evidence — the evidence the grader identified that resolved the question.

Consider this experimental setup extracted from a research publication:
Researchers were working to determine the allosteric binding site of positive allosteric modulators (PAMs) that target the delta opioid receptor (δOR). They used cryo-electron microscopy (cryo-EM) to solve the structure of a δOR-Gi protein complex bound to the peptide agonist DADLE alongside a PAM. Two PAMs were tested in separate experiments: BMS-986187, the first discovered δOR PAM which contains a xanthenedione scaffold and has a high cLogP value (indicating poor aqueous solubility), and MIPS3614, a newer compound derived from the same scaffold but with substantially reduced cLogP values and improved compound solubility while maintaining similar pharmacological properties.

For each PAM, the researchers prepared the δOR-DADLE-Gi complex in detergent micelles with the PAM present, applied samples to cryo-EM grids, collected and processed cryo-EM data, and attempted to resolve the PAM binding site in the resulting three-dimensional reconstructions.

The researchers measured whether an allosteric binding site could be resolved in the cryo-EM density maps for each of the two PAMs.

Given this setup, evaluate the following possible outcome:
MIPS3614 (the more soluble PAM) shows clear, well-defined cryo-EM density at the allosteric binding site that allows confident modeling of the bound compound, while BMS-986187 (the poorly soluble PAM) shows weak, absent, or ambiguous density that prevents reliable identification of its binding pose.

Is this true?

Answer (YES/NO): YES